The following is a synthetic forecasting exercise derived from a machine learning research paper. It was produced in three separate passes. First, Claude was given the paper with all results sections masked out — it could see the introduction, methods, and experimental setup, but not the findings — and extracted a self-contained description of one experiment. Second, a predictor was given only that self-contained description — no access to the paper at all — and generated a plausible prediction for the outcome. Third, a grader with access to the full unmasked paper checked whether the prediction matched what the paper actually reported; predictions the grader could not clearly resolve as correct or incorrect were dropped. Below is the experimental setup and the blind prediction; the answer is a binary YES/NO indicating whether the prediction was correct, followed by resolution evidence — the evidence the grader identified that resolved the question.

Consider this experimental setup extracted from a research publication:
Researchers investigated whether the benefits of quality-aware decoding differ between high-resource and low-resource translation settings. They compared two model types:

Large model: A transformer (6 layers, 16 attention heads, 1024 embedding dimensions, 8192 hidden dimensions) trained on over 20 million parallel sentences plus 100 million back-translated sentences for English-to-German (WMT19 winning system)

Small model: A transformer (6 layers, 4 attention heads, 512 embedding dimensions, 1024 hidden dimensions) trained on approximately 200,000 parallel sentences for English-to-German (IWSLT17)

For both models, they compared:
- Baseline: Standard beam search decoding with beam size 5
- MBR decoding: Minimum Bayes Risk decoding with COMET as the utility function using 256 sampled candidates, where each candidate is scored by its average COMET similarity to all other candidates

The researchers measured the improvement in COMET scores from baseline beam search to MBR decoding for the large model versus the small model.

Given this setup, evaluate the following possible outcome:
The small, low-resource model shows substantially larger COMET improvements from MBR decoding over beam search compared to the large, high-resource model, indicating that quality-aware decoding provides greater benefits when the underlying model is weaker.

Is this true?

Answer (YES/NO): YES